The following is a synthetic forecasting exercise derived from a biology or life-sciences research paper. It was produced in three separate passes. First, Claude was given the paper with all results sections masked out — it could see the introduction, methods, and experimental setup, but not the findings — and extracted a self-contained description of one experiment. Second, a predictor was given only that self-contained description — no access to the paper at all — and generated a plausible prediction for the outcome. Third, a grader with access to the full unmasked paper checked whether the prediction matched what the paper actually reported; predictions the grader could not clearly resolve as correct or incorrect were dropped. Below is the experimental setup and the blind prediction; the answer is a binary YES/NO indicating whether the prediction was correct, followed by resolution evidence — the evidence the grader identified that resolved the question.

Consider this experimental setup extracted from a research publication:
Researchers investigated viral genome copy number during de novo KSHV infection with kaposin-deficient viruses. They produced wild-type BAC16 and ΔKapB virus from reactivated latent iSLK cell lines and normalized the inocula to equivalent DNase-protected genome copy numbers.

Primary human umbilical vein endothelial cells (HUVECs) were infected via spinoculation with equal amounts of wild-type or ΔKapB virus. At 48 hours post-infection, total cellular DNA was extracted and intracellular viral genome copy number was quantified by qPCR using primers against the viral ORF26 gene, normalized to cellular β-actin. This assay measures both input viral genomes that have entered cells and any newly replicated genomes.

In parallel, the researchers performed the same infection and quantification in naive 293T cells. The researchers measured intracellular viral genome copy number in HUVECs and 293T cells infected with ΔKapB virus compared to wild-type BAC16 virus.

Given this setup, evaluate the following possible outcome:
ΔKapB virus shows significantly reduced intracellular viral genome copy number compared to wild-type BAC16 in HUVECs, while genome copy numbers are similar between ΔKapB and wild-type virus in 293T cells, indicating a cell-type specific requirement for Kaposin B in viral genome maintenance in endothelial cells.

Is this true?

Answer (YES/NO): NO